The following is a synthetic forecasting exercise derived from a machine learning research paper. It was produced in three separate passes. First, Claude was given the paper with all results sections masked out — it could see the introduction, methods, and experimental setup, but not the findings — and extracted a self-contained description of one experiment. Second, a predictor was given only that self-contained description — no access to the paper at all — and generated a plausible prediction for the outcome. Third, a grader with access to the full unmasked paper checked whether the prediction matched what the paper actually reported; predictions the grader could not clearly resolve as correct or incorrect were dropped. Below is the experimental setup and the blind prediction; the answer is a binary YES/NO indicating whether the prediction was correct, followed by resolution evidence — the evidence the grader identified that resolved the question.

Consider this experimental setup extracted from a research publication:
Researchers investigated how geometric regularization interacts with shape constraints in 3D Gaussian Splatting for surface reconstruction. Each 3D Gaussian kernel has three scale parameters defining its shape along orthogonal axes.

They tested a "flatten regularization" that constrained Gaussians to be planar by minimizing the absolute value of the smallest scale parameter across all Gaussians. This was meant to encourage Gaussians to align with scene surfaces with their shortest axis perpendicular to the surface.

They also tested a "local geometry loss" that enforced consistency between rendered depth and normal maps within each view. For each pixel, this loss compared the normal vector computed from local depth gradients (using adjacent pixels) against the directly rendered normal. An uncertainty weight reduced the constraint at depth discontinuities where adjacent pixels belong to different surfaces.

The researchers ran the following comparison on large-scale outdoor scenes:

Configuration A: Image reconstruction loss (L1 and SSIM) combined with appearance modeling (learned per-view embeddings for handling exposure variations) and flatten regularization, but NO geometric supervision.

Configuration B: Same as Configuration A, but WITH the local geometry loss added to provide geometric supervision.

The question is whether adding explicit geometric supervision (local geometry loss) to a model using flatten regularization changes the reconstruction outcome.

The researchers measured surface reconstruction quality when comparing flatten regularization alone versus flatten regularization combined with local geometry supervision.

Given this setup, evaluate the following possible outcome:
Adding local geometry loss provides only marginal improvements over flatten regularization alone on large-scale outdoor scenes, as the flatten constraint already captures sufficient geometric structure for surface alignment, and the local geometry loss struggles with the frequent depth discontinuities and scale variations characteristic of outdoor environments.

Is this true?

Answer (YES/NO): NO